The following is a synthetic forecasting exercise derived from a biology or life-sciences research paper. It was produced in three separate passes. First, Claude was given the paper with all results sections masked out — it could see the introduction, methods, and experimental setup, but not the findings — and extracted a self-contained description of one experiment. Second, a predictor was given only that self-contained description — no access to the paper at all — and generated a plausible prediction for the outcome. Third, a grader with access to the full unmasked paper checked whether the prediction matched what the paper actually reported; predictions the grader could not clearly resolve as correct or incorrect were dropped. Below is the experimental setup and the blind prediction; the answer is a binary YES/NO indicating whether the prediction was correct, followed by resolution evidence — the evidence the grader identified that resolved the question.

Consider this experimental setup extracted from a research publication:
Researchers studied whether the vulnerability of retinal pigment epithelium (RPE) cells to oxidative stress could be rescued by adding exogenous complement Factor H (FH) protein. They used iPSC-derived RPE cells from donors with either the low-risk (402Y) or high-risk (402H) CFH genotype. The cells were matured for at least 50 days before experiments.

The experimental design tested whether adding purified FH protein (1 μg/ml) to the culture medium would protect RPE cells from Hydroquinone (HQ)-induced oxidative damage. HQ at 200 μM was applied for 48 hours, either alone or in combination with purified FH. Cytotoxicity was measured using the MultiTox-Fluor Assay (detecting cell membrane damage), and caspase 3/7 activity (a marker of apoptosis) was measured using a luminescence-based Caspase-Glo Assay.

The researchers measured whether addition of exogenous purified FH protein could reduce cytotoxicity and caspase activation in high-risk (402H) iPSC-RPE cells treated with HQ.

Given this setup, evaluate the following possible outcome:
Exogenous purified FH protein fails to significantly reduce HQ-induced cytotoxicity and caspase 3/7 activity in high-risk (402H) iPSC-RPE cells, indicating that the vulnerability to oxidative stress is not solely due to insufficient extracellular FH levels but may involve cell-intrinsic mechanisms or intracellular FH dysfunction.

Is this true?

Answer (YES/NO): YES